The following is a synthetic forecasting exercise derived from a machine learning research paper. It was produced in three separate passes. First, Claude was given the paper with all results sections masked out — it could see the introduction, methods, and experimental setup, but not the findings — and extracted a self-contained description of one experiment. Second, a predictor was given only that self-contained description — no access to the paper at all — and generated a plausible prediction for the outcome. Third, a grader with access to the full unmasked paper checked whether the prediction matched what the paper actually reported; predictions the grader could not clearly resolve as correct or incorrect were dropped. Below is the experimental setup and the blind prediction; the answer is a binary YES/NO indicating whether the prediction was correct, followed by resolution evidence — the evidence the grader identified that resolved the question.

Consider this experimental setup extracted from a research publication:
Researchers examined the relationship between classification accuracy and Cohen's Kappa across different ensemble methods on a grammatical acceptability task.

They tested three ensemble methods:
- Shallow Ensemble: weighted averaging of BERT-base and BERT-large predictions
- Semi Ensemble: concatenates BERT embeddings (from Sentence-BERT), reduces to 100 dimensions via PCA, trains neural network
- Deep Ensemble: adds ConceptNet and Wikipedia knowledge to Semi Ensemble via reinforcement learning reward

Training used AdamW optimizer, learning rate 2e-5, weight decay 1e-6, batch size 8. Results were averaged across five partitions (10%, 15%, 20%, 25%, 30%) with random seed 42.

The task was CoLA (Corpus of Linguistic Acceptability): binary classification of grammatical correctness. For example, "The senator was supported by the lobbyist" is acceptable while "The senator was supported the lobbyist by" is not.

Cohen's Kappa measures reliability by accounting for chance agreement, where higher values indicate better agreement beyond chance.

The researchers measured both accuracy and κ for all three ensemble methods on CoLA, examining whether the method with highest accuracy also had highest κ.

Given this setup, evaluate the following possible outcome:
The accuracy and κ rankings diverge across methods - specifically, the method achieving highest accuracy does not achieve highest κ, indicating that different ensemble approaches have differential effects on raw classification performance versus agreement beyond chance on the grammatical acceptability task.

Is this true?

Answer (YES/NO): NO